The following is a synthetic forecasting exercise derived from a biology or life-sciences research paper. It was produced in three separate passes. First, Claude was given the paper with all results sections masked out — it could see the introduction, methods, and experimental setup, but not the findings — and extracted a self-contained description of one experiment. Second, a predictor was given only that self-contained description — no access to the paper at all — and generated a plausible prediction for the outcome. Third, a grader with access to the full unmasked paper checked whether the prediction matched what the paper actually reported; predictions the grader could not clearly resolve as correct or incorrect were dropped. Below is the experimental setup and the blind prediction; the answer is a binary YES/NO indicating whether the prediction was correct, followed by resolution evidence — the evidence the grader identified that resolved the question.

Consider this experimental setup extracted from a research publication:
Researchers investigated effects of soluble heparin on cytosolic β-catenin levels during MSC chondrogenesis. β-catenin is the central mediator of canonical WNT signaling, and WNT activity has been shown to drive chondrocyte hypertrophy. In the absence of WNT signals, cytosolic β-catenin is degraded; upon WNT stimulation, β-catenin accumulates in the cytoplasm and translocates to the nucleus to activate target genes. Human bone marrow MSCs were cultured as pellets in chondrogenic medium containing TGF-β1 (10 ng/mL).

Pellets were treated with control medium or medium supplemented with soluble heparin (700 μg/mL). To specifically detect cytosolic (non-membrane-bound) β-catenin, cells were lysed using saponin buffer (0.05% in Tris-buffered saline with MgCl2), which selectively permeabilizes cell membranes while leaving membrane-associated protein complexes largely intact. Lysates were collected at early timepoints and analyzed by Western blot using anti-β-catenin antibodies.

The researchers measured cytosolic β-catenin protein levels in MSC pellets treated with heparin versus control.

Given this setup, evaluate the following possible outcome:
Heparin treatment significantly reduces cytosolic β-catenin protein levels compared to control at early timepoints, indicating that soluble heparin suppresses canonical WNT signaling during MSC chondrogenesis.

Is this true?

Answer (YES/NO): YES